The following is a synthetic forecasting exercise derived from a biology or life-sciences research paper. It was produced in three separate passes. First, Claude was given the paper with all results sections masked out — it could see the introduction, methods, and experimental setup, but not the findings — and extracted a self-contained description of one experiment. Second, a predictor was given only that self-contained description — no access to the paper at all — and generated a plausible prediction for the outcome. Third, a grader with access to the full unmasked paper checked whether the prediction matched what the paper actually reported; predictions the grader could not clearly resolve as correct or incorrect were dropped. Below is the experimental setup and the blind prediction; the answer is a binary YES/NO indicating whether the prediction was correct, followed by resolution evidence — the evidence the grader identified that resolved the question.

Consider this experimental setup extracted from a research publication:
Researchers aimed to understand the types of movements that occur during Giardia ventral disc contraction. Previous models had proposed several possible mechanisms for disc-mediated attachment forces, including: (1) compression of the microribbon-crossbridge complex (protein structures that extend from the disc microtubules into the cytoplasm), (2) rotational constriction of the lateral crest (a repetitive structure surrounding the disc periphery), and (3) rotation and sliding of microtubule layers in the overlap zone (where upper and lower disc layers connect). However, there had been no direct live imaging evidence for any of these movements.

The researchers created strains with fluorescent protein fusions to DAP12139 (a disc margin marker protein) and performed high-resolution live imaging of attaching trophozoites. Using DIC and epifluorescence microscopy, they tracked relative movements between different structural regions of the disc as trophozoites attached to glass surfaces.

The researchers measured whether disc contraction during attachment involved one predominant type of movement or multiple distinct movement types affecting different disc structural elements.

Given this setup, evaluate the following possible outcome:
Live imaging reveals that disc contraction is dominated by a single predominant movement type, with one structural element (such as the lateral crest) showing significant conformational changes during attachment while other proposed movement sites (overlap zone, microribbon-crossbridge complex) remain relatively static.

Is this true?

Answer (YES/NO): NO